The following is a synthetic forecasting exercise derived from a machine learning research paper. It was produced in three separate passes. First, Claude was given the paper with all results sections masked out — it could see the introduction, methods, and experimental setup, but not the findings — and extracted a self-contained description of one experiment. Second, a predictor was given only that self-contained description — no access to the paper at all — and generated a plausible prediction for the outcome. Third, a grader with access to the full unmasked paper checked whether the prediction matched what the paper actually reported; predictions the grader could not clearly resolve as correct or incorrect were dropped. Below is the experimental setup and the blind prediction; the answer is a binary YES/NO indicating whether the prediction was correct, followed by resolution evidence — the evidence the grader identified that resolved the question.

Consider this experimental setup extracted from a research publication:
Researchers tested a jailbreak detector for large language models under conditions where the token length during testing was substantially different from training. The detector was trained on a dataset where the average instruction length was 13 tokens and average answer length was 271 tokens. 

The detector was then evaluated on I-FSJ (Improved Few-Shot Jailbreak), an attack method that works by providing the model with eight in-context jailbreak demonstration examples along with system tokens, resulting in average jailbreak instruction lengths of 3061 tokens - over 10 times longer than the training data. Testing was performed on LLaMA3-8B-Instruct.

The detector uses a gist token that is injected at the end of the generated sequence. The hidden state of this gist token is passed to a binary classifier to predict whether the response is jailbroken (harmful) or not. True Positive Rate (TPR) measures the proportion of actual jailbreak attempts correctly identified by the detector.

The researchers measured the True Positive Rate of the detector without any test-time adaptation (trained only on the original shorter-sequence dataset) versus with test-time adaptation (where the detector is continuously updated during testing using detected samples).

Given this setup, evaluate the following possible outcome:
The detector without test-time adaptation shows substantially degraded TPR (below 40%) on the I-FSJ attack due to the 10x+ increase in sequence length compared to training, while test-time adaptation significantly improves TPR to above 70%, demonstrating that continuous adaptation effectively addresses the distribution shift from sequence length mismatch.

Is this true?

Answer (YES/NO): NO